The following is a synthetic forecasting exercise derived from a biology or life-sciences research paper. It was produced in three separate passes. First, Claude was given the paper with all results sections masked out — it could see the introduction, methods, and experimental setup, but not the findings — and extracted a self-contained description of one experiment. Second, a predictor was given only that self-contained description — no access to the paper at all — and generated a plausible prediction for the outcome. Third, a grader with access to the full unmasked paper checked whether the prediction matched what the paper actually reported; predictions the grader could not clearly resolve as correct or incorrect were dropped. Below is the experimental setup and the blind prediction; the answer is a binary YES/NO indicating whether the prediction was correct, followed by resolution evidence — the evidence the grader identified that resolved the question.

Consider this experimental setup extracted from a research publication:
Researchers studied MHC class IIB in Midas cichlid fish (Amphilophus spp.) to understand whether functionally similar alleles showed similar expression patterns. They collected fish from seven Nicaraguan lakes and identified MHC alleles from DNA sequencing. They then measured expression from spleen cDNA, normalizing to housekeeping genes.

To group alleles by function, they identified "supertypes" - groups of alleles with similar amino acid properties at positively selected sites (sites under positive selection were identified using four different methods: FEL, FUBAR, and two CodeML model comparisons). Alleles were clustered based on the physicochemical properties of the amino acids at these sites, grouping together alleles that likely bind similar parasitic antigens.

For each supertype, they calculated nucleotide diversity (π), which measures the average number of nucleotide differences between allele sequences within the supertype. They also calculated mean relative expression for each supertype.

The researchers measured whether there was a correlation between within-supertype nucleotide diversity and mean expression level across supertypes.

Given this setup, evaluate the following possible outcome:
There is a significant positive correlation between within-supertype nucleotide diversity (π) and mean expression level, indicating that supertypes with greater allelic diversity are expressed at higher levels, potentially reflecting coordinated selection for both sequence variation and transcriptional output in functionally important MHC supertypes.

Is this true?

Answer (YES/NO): YES